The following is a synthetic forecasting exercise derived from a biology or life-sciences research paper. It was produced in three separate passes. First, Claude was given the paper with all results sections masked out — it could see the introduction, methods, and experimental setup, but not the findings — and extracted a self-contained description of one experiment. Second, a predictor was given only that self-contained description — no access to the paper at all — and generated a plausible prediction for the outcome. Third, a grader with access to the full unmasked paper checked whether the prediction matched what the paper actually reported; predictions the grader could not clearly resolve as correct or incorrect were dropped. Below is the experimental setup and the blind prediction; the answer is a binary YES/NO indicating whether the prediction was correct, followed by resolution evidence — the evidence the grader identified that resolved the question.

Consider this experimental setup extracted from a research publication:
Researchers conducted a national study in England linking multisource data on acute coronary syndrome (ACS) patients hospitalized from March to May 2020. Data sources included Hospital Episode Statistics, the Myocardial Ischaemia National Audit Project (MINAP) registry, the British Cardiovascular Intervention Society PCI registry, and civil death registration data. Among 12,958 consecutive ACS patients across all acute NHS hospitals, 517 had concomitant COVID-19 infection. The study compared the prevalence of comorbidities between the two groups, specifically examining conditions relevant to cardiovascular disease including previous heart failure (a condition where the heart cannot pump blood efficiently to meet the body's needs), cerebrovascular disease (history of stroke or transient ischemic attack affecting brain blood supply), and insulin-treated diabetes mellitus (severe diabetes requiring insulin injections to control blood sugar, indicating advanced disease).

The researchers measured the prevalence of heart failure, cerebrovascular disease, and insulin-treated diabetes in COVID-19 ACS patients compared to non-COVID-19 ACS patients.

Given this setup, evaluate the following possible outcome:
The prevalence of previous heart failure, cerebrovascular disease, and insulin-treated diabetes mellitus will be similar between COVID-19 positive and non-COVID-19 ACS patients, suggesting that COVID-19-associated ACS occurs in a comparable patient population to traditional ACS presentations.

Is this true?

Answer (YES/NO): NO